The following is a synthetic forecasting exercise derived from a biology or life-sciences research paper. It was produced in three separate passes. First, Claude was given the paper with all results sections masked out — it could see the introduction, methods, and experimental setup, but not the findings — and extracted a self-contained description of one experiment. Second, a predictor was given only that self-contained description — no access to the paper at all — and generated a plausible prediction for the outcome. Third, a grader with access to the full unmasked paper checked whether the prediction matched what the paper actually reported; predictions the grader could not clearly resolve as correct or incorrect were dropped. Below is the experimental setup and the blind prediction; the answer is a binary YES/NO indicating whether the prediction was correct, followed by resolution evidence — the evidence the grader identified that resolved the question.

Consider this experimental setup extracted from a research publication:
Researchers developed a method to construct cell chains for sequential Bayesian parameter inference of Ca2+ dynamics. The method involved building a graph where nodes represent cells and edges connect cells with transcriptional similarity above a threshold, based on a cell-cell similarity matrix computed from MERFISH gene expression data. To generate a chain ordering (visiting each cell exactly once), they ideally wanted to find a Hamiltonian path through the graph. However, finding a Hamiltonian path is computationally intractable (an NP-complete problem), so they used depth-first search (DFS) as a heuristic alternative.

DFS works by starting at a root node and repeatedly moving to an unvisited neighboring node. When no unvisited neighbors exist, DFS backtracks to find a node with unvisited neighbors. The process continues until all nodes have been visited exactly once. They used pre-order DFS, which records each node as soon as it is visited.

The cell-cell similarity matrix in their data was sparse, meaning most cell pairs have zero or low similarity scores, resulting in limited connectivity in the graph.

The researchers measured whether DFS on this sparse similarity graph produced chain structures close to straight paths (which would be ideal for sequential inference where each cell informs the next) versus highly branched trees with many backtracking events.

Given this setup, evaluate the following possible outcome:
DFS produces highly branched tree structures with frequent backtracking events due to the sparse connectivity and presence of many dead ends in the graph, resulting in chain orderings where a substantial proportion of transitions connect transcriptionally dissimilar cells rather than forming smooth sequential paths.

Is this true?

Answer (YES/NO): NO